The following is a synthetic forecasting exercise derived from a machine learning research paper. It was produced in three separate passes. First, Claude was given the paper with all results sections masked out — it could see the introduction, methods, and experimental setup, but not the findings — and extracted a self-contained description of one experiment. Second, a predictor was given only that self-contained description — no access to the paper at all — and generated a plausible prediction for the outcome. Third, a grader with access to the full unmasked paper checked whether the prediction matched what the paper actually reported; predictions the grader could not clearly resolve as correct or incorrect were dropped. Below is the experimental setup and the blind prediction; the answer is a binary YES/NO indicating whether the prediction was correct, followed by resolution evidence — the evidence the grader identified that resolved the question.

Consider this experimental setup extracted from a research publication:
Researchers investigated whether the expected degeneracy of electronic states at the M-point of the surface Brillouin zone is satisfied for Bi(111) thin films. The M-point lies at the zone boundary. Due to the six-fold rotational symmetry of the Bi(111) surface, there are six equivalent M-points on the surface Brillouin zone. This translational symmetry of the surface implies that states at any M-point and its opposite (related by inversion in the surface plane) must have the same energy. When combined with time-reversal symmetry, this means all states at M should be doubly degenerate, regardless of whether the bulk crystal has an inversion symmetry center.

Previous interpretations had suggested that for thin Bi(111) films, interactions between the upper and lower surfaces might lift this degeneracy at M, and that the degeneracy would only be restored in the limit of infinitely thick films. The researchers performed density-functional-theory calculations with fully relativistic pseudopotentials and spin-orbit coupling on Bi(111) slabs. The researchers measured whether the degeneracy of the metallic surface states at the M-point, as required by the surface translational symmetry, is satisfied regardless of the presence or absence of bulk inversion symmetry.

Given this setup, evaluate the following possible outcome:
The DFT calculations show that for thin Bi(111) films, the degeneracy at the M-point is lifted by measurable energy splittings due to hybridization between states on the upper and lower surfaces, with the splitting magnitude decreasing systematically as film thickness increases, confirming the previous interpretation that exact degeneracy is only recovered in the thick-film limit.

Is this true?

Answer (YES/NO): NO